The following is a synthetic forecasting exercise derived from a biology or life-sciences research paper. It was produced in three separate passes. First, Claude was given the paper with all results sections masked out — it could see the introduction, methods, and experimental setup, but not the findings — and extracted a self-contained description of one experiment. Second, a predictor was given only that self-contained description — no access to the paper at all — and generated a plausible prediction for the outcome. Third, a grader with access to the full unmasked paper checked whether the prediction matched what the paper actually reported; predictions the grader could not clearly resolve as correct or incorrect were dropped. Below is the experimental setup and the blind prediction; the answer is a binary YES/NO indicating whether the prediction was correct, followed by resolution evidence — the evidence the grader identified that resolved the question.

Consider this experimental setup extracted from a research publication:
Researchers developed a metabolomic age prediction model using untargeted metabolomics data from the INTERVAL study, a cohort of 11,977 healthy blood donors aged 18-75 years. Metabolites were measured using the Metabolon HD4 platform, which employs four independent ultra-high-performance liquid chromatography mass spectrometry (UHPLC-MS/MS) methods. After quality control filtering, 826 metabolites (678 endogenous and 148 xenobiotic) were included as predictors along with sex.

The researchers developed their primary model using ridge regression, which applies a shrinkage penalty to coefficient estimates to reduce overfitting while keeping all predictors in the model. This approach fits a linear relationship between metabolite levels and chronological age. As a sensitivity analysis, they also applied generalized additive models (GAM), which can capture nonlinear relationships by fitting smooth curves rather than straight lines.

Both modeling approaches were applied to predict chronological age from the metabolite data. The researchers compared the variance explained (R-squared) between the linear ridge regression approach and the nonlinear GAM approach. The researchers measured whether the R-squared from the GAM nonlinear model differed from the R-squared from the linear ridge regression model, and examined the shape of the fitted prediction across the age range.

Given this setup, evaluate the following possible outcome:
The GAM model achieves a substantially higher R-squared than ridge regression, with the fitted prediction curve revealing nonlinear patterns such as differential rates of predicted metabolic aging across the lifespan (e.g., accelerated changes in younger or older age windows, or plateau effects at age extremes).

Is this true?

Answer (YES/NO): NO